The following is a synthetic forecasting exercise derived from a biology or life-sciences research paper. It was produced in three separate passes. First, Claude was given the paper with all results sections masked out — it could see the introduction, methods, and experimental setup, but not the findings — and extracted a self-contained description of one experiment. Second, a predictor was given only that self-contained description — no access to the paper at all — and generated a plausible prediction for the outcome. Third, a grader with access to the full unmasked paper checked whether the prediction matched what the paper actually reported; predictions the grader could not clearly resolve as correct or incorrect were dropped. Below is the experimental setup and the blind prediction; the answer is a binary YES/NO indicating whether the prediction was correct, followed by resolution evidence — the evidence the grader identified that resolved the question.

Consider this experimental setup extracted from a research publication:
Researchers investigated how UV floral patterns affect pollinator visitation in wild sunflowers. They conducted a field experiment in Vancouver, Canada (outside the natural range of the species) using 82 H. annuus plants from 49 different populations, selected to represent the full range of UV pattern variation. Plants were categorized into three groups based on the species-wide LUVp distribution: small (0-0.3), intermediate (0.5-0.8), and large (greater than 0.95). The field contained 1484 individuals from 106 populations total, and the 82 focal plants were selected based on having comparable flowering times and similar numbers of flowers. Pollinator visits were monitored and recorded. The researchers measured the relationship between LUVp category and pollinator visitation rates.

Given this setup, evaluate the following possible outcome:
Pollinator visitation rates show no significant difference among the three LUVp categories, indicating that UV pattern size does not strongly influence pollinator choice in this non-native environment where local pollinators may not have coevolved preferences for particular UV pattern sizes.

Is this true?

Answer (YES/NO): NO